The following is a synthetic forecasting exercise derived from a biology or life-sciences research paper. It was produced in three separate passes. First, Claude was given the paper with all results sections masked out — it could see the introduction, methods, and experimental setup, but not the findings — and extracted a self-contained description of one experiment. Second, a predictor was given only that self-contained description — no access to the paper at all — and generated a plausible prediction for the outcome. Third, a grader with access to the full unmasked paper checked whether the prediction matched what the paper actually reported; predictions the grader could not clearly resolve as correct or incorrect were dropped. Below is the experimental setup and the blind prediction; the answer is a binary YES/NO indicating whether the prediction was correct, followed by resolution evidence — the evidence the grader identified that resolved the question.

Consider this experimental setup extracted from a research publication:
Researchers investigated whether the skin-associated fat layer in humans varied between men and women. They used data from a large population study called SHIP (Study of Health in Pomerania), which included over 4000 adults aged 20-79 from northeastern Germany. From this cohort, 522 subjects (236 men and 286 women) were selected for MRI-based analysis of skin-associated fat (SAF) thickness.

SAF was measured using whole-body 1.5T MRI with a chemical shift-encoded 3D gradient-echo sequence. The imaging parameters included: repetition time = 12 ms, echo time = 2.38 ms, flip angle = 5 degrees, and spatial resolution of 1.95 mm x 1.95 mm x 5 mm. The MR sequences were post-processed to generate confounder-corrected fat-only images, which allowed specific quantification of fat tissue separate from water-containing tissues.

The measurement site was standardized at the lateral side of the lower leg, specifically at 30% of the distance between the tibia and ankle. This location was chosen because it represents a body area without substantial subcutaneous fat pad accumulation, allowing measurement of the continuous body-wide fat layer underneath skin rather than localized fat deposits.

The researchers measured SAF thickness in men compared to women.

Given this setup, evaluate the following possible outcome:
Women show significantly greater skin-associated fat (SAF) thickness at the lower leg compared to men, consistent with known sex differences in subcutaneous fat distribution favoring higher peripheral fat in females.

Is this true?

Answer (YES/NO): YES